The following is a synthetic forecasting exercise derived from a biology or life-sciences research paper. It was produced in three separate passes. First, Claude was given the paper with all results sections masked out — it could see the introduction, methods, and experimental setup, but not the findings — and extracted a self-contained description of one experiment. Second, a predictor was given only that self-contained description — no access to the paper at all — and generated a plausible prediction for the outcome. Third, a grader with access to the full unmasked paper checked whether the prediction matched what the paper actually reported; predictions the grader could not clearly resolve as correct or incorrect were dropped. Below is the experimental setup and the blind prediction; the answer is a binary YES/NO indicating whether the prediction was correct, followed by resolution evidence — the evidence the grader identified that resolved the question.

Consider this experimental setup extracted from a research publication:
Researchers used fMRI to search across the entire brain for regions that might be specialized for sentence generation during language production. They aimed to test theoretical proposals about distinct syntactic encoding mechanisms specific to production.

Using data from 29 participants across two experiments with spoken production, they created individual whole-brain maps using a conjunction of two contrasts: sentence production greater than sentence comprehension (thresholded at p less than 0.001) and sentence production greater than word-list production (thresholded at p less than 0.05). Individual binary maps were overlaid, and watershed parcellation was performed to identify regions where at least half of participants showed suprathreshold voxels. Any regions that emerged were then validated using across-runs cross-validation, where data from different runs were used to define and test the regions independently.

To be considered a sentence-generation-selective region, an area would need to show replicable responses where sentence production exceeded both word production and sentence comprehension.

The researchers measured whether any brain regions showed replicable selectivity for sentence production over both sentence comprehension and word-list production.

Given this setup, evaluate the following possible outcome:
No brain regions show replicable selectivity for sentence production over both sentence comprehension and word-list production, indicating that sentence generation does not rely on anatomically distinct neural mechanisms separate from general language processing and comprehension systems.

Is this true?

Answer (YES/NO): YES